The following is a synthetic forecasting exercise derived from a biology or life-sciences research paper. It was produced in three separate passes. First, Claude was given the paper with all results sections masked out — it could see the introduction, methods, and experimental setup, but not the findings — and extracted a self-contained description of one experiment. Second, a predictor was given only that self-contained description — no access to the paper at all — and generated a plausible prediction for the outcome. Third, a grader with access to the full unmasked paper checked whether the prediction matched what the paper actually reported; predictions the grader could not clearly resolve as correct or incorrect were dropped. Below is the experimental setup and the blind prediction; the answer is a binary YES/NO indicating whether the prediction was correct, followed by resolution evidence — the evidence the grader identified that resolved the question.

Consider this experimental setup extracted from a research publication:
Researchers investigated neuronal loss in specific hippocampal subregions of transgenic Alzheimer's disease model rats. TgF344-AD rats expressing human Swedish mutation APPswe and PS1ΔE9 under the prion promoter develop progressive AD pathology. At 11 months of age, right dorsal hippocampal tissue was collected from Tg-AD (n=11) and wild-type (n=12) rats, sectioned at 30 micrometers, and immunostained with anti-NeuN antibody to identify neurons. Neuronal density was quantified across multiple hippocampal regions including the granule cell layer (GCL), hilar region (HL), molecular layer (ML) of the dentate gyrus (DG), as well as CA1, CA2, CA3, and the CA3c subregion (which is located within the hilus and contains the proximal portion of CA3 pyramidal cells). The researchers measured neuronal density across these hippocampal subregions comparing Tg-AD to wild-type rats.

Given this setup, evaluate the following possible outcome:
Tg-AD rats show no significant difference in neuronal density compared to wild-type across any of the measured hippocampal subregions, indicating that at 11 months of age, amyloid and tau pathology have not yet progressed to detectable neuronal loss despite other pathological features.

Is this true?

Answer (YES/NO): NO